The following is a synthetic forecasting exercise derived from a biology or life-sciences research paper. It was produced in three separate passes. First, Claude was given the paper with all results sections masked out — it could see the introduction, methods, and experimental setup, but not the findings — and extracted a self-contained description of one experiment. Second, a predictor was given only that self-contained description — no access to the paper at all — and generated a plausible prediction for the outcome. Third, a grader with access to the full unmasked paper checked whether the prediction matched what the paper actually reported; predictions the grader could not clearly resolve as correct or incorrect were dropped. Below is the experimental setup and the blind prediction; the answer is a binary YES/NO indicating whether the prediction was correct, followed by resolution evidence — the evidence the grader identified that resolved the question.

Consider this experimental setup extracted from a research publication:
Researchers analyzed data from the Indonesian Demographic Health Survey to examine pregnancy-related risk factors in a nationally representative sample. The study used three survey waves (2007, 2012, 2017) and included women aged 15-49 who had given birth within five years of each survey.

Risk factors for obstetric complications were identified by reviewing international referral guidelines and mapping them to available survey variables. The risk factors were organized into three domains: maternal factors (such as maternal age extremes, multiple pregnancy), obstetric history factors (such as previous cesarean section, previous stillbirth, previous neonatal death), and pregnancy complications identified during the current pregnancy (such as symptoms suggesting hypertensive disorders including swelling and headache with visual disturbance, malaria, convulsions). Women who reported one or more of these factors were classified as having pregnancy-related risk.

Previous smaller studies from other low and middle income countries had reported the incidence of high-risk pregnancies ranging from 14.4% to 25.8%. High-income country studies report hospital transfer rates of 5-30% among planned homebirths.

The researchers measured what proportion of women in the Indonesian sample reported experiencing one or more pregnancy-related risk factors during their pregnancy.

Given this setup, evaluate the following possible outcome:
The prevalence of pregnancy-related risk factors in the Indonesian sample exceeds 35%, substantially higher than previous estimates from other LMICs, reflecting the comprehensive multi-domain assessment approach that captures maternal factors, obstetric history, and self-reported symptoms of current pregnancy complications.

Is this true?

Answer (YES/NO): NO